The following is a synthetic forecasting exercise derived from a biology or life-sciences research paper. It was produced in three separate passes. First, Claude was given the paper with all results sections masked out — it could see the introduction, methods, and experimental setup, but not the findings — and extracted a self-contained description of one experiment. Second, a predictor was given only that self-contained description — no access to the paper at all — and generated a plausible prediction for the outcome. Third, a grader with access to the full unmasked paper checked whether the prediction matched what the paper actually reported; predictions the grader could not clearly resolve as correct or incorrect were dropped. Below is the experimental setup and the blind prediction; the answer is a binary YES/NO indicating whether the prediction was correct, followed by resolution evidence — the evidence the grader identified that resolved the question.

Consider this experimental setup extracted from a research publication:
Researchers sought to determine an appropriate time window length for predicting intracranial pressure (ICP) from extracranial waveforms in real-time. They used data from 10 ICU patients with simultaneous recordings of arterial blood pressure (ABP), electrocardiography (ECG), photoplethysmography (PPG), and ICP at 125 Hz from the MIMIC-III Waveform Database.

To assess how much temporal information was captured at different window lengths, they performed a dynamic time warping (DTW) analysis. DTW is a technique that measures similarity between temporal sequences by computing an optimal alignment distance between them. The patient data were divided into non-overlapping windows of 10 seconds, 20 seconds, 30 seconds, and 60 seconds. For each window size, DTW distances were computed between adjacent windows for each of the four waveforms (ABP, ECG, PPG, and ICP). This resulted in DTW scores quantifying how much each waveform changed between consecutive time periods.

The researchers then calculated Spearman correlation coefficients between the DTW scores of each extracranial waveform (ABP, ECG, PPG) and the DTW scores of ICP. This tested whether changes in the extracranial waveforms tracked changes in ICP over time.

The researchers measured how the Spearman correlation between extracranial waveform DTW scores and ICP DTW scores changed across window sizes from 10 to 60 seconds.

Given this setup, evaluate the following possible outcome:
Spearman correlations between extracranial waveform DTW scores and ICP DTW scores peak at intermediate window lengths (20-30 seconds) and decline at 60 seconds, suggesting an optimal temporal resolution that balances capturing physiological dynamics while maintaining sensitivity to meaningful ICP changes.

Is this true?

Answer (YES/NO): NO